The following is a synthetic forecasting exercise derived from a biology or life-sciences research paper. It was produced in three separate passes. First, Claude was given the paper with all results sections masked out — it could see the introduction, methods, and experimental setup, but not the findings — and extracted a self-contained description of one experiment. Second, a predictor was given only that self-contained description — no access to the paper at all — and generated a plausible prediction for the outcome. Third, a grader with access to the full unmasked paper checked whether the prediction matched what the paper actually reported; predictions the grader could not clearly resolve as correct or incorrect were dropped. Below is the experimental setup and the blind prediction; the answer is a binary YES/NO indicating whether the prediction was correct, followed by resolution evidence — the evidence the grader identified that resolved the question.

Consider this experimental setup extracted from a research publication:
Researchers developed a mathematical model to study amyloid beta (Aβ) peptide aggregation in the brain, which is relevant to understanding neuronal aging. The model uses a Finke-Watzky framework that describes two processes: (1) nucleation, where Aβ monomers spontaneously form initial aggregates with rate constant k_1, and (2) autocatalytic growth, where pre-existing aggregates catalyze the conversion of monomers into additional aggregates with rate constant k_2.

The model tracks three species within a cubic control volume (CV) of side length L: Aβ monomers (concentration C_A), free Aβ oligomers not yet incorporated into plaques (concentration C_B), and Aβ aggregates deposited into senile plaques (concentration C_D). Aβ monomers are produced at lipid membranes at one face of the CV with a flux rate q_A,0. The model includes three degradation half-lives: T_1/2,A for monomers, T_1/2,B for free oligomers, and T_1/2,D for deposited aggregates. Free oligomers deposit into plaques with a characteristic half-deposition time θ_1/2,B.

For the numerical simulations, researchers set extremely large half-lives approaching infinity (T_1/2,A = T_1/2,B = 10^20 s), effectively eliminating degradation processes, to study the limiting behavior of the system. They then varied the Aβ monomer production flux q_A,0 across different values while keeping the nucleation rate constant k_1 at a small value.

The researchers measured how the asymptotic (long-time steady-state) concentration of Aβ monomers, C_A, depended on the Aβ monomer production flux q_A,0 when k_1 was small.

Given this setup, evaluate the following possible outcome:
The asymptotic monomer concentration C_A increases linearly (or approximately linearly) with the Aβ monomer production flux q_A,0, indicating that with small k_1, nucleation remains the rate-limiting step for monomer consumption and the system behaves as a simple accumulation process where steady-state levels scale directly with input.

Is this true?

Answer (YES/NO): NO